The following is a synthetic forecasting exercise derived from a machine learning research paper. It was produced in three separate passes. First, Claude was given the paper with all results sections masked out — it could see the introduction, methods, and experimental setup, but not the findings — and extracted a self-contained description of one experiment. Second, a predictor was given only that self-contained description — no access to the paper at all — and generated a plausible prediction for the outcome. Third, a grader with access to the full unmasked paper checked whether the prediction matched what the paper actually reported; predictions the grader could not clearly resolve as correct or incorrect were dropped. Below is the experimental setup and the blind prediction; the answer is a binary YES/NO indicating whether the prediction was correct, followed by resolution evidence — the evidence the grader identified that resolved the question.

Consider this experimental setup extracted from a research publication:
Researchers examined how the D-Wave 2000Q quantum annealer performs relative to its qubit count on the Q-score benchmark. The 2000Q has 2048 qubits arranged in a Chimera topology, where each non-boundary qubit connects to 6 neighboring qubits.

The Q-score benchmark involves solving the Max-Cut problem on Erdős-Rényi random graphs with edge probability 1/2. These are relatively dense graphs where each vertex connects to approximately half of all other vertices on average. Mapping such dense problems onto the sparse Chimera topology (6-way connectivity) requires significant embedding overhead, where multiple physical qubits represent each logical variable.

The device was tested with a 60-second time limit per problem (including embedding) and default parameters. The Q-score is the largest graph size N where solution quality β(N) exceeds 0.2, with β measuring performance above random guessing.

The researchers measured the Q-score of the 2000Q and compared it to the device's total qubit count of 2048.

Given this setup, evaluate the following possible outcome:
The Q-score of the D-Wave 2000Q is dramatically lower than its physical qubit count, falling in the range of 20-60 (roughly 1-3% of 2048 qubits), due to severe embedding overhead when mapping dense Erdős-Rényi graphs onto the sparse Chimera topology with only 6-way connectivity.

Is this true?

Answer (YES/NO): NO